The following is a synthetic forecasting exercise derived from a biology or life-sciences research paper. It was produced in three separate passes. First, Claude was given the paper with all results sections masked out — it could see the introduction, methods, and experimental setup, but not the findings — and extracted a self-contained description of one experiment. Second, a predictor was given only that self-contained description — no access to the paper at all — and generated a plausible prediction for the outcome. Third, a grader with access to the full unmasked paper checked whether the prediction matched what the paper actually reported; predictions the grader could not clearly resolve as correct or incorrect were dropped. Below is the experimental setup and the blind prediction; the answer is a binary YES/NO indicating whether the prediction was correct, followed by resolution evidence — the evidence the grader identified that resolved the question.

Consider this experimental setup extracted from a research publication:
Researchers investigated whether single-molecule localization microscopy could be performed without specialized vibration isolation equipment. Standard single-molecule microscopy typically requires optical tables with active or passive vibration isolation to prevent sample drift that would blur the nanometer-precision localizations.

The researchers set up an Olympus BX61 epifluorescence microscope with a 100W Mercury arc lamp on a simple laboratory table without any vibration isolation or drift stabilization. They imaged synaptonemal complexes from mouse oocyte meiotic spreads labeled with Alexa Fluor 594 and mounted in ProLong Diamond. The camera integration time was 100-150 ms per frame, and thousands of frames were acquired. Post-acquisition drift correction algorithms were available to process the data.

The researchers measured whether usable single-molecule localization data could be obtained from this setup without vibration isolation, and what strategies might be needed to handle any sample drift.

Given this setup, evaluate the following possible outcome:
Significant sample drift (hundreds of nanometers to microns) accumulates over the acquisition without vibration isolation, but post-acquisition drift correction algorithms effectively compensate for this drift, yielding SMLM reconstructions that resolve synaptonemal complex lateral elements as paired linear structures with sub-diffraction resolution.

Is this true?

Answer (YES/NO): NO